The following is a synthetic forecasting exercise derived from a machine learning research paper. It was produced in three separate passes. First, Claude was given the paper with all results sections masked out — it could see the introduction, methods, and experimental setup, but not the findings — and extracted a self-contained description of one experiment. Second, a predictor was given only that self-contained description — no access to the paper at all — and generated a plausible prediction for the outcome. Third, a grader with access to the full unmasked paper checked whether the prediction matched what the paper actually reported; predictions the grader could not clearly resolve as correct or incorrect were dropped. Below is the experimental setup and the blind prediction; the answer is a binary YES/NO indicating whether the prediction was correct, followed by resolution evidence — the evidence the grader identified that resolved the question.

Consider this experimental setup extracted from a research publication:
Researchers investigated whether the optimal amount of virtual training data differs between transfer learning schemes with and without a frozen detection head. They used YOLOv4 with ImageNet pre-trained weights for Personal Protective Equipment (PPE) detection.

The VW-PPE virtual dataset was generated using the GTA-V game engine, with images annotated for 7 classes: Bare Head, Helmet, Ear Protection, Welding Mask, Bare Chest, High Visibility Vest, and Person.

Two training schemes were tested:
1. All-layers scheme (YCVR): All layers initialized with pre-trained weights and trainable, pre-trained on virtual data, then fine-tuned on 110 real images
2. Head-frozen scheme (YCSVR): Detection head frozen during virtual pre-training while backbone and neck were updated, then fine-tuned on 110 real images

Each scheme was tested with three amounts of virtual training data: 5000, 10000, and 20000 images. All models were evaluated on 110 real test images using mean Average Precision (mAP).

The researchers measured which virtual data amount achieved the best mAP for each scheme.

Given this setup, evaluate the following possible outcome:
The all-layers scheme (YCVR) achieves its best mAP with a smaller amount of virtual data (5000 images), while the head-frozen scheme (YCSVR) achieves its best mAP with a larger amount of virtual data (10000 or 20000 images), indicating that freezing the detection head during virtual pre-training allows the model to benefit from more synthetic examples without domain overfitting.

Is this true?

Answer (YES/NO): NO